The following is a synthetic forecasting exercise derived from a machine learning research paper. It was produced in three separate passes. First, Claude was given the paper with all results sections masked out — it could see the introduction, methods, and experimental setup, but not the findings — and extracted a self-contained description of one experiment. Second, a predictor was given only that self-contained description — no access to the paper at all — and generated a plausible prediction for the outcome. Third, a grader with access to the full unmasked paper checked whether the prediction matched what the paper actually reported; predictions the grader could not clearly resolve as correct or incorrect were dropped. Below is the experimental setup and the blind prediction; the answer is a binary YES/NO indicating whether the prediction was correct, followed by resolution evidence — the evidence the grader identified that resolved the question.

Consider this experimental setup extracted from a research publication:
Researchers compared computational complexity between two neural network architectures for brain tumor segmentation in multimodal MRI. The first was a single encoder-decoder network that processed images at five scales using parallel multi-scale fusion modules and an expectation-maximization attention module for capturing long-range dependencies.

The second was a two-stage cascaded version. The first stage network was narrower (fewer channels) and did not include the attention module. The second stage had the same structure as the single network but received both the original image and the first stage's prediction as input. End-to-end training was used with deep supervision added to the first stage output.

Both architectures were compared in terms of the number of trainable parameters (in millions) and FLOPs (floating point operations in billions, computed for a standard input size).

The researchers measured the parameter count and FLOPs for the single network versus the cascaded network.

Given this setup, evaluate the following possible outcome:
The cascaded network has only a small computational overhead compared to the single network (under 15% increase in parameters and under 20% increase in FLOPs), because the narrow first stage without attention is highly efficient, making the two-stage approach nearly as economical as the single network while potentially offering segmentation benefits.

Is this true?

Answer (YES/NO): NO